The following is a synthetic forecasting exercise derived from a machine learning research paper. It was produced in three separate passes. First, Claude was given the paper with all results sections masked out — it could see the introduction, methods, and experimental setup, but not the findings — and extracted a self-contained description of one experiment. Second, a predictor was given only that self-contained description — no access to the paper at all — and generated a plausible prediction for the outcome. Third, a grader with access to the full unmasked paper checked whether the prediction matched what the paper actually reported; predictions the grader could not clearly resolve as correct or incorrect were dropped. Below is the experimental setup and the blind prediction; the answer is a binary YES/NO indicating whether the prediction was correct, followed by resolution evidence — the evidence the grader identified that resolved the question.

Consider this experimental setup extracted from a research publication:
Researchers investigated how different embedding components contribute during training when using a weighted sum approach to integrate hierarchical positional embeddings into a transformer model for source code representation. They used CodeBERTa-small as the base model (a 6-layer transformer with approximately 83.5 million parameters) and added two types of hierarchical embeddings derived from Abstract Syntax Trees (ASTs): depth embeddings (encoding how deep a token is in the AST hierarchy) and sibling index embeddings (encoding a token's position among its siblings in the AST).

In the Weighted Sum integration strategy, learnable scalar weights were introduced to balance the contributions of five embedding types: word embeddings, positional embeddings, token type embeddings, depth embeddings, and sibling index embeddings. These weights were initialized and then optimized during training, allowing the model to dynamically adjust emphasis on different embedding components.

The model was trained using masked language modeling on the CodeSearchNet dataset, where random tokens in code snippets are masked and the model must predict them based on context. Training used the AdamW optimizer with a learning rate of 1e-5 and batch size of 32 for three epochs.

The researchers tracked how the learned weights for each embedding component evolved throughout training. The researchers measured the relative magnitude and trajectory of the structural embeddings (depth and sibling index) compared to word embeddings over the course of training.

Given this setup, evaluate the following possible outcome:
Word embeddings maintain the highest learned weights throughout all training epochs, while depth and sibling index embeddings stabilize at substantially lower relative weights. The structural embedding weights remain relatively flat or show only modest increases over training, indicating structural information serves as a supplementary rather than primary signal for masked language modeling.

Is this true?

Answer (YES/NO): NO